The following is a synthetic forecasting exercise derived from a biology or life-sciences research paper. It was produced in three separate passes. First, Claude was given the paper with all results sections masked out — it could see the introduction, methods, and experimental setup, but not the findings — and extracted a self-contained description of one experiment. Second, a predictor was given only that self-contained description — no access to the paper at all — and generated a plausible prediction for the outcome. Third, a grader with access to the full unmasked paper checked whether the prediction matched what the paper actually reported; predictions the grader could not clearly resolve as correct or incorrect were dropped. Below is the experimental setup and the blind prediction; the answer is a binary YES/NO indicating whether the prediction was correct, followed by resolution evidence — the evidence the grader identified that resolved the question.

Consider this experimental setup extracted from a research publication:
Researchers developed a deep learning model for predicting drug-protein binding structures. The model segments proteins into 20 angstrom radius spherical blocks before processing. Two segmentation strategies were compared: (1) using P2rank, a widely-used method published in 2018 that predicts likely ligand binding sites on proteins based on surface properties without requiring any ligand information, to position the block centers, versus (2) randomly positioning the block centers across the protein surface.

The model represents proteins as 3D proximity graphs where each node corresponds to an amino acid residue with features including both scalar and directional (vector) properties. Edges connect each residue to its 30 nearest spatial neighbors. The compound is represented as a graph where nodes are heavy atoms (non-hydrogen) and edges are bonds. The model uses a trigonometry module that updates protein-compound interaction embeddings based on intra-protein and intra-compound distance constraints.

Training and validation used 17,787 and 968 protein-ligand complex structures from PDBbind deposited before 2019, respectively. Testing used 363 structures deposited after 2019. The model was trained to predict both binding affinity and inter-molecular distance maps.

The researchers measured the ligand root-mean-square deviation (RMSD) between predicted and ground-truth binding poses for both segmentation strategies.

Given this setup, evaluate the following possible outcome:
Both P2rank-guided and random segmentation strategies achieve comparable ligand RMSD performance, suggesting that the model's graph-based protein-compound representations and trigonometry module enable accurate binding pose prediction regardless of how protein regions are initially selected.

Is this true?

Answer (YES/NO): NO